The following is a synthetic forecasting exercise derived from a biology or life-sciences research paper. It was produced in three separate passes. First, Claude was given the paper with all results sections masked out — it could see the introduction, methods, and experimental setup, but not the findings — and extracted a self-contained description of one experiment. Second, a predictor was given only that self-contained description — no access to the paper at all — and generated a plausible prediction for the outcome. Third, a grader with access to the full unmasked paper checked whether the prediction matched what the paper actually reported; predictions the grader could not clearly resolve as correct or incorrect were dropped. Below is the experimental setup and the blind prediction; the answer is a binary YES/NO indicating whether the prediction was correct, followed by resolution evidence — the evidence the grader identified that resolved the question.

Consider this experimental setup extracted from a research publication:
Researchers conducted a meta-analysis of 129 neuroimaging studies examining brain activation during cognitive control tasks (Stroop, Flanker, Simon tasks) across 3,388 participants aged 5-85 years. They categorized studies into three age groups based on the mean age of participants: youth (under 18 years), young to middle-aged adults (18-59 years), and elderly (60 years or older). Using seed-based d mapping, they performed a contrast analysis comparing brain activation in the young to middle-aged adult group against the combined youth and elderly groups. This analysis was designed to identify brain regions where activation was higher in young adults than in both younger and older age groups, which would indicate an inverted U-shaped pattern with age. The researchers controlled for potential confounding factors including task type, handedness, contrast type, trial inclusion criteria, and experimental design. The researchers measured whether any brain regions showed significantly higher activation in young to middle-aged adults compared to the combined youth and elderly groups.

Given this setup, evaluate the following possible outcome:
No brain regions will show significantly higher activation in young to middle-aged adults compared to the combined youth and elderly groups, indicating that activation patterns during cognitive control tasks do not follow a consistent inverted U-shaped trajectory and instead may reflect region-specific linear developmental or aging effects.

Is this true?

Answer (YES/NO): NO